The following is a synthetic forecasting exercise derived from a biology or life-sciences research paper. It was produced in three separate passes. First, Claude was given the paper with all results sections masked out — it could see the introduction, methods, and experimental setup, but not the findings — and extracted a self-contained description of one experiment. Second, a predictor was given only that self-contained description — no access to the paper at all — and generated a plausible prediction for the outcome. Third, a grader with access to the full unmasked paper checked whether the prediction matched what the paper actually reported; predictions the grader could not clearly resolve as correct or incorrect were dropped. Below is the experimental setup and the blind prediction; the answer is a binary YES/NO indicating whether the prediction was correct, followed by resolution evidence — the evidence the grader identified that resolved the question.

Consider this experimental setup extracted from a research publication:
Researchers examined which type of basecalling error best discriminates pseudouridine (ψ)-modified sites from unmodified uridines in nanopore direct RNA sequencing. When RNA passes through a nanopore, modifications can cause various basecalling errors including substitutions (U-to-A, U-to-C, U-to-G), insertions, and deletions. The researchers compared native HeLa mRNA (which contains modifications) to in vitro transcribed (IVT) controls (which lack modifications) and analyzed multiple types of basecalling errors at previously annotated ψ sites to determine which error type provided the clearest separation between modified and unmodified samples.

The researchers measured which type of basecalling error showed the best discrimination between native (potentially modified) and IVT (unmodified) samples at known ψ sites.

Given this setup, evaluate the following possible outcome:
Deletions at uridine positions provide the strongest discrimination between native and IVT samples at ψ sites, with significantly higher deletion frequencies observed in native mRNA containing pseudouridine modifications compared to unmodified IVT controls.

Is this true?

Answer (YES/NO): NO